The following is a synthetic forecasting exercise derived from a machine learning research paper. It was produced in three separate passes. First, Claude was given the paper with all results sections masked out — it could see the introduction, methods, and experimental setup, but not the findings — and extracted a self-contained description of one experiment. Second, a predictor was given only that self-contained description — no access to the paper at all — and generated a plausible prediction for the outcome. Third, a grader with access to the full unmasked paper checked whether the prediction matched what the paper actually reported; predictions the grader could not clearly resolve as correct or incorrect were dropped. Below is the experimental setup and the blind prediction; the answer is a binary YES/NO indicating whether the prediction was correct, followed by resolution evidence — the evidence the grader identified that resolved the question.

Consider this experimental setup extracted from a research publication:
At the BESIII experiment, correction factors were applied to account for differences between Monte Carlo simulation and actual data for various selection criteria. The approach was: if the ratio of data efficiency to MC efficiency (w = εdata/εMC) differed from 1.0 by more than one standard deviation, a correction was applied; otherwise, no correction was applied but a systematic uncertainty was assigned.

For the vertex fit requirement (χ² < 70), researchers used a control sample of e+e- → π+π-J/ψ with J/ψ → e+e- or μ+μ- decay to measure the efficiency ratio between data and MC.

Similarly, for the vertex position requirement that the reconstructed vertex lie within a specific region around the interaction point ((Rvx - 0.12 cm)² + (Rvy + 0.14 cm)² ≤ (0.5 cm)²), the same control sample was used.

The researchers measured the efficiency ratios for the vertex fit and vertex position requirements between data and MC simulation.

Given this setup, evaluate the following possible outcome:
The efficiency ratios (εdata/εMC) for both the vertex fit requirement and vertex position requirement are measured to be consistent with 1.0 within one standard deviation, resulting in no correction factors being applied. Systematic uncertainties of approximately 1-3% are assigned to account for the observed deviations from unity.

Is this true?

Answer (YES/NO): NO